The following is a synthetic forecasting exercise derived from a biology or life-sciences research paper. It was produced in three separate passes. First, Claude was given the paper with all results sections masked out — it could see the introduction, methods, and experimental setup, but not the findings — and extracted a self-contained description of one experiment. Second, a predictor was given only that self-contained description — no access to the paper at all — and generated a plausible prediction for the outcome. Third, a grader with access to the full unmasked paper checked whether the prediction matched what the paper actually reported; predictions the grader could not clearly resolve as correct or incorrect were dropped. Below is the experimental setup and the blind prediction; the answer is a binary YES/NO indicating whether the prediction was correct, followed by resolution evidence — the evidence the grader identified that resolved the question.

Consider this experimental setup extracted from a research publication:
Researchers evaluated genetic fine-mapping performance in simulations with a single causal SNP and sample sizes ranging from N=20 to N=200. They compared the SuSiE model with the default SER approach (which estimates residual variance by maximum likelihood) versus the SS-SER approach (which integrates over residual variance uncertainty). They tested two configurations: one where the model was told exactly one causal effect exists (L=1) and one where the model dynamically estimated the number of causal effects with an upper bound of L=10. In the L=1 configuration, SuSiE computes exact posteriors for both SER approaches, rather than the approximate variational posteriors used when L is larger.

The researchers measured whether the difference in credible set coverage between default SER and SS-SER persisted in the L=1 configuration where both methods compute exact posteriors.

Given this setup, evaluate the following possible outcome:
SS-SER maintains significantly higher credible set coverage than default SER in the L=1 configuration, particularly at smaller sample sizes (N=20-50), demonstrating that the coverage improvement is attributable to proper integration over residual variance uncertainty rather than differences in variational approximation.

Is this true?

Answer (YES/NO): NO